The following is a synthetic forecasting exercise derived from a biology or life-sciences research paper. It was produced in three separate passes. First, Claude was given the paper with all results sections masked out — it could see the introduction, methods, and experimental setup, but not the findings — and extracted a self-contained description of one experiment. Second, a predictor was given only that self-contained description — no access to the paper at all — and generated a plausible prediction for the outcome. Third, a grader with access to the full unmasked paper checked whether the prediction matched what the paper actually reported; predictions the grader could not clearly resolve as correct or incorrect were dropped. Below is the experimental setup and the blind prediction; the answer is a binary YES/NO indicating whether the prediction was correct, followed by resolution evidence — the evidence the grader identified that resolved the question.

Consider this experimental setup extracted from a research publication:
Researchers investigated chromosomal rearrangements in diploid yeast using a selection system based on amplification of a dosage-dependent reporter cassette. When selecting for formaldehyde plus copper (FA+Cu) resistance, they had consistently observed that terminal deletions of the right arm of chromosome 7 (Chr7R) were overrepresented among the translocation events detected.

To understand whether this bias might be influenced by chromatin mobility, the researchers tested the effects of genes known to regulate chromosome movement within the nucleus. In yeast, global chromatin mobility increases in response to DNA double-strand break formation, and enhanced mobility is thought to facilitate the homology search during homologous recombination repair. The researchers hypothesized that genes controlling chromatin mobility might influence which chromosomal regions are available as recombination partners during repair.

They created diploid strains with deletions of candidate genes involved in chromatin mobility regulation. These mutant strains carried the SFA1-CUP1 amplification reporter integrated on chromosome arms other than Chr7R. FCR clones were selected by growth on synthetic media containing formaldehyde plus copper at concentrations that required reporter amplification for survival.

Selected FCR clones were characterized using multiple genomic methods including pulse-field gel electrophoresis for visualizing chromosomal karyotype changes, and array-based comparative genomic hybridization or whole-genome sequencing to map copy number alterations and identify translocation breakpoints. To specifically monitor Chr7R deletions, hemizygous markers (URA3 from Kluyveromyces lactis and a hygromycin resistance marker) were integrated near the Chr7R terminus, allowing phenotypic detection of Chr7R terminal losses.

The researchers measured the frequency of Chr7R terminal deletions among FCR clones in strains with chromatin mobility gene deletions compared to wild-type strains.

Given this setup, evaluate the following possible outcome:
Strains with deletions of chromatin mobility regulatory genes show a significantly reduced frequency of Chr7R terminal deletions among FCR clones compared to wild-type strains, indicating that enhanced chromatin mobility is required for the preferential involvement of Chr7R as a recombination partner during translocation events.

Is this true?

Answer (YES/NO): YES